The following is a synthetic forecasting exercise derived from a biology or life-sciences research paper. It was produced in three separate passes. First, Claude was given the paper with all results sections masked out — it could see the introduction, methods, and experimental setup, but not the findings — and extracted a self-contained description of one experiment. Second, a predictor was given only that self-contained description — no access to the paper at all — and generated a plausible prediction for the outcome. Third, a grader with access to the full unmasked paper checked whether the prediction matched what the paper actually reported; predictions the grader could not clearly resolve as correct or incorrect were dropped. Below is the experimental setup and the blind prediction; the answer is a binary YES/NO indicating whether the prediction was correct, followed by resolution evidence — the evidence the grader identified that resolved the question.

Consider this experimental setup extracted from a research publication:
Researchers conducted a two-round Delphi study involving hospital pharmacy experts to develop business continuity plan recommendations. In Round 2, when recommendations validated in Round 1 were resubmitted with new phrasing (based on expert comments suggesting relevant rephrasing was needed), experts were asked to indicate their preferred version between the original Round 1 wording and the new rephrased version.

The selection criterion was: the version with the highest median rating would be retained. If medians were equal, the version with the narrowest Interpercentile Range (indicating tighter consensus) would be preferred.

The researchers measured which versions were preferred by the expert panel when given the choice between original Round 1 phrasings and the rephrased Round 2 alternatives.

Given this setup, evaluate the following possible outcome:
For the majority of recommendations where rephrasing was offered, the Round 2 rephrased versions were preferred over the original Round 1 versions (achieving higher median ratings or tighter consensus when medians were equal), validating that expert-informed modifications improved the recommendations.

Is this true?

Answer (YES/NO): YES